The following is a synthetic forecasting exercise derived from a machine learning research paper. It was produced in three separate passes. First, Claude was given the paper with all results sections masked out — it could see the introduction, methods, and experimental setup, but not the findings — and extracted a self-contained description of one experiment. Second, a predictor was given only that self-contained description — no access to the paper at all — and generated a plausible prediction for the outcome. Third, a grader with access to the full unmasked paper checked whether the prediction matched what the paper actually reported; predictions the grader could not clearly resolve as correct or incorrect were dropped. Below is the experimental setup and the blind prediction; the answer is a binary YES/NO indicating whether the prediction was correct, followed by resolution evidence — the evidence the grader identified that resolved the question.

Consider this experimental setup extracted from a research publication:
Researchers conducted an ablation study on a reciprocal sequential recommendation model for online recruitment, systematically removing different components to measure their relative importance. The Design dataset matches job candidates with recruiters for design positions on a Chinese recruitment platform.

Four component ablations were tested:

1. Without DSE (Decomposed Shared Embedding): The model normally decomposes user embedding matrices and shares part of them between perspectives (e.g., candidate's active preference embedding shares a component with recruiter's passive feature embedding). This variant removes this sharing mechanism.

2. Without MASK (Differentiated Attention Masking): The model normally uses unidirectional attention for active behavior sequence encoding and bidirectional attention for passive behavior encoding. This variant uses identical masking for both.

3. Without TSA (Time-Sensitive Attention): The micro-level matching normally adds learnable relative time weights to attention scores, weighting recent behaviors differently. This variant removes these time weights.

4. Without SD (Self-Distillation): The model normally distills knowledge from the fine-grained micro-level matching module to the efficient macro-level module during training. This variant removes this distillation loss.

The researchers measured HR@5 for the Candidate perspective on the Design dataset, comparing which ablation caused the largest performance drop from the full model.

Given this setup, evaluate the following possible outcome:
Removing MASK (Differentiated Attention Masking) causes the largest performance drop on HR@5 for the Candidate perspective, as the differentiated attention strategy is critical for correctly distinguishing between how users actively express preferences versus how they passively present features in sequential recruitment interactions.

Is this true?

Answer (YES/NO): NO